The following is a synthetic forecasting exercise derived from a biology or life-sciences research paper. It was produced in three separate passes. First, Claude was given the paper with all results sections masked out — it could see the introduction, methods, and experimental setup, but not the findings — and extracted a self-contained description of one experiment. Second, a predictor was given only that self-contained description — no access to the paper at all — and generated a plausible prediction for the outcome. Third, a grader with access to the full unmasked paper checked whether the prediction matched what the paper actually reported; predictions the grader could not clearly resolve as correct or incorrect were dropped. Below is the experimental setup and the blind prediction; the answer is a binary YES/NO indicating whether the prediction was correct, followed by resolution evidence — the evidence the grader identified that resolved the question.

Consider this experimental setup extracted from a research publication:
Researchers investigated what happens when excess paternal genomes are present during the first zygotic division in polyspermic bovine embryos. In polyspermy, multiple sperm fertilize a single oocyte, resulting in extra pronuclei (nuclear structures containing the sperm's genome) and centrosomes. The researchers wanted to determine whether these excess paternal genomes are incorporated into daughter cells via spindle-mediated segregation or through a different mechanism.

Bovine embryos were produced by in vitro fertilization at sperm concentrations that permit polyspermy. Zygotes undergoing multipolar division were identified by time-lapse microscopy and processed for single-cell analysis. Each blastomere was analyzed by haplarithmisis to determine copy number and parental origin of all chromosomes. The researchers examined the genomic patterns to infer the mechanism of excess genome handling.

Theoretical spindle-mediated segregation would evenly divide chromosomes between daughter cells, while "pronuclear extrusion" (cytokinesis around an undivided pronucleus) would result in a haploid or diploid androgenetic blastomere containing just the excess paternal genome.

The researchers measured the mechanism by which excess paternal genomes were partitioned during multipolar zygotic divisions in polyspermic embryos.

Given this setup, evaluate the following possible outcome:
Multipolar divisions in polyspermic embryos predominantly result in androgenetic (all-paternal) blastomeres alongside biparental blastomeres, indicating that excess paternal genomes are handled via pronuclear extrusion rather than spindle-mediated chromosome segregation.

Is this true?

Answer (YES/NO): YES